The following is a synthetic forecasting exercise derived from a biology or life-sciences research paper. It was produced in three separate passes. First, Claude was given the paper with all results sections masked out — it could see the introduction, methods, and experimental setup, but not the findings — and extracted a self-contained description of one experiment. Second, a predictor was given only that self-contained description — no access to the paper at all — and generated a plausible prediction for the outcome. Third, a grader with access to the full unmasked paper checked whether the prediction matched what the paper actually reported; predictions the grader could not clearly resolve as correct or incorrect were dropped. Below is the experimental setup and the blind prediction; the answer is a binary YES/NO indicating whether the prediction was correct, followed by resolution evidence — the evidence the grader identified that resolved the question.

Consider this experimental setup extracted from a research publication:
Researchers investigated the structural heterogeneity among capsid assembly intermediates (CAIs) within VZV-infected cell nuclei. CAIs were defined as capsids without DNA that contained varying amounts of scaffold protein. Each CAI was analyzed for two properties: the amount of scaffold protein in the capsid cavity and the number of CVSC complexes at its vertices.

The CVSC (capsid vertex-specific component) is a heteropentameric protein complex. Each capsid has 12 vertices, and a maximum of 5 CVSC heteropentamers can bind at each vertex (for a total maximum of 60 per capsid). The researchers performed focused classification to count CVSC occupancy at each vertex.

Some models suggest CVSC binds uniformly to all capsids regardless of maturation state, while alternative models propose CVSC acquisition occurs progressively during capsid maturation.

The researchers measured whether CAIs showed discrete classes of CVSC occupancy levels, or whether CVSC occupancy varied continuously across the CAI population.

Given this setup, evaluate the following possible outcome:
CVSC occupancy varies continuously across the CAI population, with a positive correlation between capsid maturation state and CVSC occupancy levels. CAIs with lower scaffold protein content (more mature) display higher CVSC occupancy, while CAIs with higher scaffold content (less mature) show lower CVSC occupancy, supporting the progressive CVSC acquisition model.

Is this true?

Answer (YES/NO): YES